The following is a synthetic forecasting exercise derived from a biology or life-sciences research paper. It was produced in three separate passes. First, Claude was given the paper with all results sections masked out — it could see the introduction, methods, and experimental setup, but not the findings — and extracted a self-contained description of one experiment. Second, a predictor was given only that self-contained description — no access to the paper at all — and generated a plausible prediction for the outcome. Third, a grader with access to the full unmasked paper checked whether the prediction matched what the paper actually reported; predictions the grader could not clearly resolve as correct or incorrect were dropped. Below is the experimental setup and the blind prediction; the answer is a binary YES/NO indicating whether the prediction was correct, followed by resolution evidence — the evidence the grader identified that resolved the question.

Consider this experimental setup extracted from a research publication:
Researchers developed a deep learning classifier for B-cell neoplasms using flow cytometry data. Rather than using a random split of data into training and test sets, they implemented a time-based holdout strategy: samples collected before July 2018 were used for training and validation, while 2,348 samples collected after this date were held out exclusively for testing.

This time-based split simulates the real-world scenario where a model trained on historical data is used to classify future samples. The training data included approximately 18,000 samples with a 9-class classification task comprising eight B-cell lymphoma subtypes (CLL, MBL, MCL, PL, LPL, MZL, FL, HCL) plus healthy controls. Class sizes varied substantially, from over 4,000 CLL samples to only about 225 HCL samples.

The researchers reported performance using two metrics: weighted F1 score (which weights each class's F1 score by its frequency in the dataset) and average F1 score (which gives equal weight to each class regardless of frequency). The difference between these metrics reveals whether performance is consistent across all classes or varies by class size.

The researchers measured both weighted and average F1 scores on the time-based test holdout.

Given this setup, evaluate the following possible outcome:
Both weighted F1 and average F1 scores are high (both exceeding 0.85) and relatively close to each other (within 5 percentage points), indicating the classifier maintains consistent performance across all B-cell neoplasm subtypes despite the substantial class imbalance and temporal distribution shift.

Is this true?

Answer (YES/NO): NO